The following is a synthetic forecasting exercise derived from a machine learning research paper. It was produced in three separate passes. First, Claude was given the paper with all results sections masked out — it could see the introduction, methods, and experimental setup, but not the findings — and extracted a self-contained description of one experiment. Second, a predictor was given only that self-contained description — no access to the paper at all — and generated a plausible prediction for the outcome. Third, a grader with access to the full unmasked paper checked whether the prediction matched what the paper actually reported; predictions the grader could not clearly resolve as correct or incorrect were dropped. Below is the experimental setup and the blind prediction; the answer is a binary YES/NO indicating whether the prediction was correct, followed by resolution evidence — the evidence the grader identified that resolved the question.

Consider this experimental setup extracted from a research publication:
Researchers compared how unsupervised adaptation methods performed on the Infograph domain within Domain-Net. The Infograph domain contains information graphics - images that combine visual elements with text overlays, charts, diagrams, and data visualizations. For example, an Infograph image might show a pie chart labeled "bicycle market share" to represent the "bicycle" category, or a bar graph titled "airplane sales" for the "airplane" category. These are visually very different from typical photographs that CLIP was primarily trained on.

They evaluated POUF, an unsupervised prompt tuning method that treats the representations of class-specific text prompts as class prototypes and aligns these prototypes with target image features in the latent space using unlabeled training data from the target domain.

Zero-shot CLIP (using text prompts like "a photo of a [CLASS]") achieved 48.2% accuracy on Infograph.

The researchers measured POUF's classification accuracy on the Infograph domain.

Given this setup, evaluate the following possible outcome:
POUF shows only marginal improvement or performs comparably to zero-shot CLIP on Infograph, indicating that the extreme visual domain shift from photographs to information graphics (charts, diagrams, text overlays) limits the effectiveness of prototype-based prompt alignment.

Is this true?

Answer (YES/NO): NO